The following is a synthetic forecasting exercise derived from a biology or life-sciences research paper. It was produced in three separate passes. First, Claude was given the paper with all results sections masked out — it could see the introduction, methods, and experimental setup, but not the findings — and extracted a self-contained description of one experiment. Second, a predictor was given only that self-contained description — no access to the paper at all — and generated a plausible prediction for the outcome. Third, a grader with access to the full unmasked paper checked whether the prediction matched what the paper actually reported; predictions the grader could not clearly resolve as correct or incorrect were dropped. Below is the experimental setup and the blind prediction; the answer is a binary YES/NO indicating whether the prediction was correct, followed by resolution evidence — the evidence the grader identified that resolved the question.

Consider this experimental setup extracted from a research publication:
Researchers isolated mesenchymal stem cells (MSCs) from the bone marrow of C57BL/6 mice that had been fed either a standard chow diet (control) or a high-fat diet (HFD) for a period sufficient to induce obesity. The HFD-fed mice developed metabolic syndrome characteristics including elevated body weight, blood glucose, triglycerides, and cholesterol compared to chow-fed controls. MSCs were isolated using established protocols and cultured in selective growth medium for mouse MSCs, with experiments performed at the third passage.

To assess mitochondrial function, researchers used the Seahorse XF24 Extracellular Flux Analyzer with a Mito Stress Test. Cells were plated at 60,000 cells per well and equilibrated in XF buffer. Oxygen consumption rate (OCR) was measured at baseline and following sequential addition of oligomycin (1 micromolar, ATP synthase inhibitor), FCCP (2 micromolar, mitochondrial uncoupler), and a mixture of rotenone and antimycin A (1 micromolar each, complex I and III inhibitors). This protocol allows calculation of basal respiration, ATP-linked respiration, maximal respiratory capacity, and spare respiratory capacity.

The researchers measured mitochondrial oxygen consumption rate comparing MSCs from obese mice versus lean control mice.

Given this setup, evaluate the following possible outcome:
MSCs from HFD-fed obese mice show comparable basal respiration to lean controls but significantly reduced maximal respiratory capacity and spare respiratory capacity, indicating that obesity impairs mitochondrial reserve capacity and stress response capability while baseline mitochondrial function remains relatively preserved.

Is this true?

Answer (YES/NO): NO